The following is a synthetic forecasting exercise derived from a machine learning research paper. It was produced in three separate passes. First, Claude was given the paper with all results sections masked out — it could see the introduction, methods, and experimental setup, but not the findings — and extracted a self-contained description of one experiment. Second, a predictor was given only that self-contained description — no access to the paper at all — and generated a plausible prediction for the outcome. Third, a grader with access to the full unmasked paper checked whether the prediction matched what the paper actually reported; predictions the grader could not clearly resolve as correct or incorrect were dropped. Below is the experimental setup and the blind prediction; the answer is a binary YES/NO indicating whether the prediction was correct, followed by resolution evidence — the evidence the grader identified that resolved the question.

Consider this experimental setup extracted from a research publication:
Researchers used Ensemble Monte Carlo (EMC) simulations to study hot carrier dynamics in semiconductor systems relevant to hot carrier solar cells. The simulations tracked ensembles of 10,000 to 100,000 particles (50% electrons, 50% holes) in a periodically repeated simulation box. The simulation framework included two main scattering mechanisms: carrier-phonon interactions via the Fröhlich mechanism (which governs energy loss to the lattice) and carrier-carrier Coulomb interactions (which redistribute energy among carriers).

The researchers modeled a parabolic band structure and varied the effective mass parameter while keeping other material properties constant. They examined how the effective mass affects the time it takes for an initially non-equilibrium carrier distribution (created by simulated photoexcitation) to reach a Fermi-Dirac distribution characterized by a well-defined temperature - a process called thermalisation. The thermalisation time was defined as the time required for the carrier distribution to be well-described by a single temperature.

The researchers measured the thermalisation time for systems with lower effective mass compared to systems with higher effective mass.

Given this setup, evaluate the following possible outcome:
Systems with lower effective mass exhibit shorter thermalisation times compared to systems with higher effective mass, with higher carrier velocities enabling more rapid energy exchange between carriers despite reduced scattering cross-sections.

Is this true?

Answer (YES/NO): NO